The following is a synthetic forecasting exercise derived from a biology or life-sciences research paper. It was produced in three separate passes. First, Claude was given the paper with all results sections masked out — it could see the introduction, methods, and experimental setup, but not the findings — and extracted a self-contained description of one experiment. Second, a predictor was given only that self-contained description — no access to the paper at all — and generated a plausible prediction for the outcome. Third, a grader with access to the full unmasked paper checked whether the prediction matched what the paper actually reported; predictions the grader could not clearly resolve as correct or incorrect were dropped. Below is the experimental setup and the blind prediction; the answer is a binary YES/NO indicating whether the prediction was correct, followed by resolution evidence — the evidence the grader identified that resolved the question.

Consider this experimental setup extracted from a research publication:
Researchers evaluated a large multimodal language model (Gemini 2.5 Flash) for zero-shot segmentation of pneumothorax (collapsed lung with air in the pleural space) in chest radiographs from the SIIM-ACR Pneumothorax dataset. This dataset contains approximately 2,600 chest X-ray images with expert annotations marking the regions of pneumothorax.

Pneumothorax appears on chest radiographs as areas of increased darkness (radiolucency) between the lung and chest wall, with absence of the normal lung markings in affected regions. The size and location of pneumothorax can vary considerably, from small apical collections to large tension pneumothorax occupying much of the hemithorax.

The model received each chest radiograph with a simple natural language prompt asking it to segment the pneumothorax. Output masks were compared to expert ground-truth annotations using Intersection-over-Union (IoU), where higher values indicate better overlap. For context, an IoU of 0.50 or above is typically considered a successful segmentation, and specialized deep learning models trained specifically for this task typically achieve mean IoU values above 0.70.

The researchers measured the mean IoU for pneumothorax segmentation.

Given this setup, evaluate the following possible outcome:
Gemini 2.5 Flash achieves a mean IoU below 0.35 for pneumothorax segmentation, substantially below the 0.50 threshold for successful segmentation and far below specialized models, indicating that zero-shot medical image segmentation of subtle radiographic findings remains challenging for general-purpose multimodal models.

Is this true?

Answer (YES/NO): YES